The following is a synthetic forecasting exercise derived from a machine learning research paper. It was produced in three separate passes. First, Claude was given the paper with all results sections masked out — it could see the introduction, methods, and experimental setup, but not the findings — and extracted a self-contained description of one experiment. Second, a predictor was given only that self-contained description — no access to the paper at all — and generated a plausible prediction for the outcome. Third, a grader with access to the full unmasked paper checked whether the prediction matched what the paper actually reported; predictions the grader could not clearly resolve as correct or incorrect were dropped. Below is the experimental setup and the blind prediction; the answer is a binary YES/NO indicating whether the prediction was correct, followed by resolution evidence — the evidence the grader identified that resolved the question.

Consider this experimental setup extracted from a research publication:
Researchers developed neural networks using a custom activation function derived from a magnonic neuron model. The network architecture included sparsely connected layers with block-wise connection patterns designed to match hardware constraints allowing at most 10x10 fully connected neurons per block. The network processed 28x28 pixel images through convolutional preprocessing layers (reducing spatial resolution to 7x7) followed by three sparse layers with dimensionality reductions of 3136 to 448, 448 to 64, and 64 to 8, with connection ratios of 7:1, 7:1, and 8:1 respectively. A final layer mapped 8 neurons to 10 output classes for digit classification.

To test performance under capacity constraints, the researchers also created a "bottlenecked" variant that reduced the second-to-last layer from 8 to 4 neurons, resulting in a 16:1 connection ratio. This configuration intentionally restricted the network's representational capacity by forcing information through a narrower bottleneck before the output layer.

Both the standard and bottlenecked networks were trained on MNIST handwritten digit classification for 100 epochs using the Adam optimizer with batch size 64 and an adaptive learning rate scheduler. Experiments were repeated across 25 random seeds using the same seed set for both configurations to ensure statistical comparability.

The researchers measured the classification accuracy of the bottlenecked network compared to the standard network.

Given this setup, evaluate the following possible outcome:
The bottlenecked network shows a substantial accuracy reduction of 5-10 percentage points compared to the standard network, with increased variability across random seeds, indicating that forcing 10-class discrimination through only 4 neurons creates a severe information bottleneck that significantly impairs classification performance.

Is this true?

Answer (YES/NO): NO